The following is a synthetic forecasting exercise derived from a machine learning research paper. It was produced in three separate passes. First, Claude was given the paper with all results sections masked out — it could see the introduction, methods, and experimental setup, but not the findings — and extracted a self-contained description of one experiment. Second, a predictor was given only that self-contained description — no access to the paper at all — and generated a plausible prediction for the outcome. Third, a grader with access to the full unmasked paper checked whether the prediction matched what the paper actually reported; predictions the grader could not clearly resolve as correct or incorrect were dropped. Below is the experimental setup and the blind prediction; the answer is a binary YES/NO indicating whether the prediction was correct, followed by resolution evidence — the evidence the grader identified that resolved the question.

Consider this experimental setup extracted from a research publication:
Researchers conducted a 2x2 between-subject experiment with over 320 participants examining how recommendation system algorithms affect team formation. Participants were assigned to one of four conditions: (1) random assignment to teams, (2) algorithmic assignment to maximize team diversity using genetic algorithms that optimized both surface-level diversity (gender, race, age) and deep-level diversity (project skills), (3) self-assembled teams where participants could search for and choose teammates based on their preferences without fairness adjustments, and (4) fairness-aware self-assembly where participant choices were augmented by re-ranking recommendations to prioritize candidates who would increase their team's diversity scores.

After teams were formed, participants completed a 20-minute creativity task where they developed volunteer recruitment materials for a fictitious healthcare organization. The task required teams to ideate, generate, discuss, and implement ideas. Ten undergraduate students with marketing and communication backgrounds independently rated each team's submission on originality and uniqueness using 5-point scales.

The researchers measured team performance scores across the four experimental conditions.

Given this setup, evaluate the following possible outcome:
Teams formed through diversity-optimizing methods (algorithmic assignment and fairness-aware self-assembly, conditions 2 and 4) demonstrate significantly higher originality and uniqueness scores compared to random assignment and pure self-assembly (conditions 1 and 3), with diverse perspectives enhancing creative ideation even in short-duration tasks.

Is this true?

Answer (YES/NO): NO